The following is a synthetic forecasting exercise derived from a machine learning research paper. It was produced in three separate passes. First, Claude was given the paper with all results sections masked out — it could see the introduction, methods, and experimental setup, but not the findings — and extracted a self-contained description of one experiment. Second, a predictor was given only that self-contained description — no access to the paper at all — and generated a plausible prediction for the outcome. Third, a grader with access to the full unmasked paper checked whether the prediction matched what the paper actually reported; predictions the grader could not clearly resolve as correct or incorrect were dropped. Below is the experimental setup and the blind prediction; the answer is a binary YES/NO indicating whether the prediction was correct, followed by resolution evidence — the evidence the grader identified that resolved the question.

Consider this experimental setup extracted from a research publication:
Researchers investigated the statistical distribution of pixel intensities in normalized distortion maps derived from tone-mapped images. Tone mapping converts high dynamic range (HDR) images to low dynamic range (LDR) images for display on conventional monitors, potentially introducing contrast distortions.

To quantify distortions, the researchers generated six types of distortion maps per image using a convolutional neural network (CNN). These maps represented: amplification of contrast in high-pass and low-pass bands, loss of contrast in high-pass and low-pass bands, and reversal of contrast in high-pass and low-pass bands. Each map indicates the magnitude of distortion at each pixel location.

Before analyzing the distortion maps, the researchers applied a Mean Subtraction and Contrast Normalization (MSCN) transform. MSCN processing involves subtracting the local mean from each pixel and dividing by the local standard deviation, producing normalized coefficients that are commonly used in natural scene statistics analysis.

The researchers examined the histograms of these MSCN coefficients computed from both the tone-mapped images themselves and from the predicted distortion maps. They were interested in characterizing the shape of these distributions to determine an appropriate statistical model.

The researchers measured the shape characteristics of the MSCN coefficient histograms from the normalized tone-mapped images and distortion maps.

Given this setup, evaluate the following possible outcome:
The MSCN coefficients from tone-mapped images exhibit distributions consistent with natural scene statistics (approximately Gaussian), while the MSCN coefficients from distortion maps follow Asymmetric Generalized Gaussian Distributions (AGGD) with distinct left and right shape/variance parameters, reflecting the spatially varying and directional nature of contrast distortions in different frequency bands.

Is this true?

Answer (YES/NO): NO